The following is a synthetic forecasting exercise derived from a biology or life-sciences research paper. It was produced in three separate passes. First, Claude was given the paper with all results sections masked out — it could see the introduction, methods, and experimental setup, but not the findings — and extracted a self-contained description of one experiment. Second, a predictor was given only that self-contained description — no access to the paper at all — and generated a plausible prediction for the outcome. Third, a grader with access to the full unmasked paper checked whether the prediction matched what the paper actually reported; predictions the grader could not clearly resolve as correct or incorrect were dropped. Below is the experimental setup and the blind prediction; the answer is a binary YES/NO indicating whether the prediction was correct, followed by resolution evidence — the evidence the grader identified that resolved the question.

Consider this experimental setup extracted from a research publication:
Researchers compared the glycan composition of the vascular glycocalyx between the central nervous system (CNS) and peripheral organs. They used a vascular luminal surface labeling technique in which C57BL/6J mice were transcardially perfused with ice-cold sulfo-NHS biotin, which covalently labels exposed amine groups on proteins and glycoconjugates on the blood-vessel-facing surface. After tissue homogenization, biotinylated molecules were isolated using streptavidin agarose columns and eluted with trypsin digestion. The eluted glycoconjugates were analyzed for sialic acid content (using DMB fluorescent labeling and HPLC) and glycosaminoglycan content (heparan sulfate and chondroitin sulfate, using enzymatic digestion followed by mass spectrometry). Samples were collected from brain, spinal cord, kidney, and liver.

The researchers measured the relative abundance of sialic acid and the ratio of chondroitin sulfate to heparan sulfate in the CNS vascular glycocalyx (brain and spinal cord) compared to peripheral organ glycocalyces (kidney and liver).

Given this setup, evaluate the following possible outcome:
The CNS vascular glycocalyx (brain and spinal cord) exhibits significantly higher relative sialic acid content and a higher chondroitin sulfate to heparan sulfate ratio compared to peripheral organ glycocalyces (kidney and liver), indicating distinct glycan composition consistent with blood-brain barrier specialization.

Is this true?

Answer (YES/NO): YES